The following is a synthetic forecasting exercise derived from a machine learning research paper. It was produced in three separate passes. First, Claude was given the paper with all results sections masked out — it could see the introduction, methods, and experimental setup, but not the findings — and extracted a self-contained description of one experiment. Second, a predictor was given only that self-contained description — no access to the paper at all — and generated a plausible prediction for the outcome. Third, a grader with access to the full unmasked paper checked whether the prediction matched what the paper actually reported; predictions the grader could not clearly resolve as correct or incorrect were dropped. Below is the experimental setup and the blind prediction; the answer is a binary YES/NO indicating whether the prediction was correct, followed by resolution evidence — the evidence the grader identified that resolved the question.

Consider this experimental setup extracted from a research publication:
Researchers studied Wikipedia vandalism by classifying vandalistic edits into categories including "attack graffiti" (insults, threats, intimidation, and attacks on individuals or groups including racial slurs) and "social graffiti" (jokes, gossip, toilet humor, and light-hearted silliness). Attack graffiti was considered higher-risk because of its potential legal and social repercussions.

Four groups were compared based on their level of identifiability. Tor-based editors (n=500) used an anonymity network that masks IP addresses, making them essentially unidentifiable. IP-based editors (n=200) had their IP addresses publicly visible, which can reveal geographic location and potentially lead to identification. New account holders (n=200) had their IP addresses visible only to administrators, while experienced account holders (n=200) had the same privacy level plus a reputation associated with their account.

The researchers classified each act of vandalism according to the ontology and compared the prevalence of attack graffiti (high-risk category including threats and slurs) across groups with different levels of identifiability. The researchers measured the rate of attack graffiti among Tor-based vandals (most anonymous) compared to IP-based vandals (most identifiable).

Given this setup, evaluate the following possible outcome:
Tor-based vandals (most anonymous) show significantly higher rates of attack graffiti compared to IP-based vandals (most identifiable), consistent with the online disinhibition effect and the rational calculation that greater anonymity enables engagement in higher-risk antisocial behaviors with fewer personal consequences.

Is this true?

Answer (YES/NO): NO